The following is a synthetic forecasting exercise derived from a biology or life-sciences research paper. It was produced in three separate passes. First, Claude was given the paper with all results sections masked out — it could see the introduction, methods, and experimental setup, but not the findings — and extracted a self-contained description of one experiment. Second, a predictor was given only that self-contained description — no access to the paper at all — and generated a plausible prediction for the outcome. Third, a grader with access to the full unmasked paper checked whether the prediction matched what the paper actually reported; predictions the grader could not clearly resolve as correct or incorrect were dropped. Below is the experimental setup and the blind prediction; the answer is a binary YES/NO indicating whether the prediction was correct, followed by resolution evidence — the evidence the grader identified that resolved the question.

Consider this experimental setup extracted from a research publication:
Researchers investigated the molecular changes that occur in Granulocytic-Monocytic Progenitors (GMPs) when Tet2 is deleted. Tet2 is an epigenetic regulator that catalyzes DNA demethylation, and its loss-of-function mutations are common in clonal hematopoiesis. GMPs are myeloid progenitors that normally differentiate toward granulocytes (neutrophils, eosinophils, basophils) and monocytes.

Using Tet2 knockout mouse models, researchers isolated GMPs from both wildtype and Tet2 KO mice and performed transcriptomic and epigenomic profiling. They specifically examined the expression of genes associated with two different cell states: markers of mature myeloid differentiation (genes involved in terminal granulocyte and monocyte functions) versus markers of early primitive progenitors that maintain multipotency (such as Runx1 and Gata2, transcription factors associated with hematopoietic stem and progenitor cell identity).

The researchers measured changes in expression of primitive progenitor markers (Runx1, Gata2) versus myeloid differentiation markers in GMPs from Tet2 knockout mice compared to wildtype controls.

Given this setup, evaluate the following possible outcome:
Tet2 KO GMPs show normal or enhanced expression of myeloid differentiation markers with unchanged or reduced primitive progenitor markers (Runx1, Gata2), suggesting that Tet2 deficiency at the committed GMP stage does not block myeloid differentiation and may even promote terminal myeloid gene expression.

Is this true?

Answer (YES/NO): NO